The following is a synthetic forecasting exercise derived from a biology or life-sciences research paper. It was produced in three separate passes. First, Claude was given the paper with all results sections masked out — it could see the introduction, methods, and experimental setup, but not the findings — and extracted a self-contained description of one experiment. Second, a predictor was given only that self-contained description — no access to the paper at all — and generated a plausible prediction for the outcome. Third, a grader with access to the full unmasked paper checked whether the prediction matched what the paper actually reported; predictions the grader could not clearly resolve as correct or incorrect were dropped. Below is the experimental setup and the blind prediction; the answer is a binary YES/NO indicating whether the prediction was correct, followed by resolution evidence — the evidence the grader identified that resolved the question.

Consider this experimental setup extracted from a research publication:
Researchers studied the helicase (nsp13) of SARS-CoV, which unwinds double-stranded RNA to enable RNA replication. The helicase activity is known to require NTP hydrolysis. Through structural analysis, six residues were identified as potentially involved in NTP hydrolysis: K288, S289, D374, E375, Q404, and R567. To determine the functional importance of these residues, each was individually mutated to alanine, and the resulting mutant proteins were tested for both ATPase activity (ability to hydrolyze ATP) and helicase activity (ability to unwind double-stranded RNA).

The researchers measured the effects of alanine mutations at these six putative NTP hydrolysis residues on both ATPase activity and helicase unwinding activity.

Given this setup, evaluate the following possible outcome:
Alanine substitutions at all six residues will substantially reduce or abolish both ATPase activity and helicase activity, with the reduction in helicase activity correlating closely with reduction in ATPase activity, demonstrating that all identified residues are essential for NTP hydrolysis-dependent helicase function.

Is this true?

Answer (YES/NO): YES